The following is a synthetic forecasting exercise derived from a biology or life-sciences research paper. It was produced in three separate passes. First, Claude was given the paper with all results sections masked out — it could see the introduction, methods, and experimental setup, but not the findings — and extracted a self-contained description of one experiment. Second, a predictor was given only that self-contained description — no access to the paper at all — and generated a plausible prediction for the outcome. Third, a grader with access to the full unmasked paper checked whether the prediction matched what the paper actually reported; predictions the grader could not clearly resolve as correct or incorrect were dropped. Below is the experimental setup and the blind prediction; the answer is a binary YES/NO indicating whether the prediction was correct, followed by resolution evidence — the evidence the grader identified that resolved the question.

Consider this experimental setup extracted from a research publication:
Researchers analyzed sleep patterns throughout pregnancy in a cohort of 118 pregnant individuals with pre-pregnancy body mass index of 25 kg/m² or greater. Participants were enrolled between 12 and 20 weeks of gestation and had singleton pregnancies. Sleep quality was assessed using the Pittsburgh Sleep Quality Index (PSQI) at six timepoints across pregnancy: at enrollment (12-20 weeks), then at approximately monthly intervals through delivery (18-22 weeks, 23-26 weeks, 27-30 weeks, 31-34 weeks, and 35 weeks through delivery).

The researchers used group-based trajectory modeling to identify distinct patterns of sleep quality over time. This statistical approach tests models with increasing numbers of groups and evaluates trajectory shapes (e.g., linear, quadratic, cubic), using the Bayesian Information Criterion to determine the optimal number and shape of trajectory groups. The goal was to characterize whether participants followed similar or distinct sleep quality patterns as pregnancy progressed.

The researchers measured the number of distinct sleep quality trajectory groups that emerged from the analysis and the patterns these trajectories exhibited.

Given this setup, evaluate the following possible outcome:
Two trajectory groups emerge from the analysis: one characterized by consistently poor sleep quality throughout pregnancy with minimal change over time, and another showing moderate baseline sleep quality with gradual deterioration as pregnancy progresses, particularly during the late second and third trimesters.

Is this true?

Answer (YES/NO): NO